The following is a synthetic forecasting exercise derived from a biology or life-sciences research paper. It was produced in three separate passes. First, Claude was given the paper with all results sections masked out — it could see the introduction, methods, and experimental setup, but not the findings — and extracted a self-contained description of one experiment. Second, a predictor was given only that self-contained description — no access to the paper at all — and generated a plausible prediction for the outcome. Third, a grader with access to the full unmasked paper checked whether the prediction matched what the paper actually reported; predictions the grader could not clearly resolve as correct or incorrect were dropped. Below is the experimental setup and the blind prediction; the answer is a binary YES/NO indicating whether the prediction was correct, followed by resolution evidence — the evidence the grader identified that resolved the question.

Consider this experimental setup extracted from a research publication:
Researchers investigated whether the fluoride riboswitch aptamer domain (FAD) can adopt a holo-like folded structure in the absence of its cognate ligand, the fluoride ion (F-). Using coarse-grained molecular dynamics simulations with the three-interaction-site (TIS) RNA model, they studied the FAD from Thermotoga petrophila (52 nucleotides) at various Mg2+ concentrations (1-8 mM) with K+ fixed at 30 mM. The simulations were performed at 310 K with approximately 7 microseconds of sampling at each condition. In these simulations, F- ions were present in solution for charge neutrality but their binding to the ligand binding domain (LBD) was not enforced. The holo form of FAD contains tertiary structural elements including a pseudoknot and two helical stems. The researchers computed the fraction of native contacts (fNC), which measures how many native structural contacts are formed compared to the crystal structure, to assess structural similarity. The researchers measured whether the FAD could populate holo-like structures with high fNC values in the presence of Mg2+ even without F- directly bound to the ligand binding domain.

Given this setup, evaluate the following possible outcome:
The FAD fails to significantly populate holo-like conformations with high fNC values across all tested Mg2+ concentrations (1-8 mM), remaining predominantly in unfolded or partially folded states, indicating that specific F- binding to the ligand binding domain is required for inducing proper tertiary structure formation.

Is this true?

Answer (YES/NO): NO